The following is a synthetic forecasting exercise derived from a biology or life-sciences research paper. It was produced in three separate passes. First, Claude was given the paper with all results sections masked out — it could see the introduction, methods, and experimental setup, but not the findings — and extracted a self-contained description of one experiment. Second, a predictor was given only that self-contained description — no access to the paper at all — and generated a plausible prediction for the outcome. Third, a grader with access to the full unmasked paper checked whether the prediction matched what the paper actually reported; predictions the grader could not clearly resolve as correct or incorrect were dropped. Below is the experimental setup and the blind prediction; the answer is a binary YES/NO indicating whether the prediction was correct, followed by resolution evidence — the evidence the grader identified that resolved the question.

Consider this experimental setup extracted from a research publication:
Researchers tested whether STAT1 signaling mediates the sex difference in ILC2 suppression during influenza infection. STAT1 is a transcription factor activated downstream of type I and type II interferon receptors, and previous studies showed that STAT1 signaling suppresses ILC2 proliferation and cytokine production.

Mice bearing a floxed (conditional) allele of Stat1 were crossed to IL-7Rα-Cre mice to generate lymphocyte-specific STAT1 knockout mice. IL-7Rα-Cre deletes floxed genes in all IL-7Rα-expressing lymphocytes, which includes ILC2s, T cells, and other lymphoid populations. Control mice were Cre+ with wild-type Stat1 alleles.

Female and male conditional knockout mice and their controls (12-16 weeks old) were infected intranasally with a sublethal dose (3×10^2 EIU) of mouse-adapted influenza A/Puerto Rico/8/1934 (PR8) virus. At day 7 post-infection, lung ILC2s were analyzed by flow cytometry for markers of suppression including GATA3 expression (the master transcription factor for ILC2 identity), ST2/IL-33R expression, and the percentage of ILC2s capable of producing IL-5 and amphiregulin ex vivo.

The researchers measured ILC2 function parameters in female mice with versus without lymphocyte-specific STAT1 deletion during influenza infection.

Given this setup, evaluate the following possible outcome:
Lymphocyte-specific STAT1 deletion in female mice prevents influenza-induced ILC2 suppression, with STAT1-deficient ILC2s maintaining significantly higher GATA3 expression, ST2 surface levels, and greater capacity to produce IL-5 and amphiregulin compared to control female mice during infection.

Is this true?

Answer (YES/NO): NO